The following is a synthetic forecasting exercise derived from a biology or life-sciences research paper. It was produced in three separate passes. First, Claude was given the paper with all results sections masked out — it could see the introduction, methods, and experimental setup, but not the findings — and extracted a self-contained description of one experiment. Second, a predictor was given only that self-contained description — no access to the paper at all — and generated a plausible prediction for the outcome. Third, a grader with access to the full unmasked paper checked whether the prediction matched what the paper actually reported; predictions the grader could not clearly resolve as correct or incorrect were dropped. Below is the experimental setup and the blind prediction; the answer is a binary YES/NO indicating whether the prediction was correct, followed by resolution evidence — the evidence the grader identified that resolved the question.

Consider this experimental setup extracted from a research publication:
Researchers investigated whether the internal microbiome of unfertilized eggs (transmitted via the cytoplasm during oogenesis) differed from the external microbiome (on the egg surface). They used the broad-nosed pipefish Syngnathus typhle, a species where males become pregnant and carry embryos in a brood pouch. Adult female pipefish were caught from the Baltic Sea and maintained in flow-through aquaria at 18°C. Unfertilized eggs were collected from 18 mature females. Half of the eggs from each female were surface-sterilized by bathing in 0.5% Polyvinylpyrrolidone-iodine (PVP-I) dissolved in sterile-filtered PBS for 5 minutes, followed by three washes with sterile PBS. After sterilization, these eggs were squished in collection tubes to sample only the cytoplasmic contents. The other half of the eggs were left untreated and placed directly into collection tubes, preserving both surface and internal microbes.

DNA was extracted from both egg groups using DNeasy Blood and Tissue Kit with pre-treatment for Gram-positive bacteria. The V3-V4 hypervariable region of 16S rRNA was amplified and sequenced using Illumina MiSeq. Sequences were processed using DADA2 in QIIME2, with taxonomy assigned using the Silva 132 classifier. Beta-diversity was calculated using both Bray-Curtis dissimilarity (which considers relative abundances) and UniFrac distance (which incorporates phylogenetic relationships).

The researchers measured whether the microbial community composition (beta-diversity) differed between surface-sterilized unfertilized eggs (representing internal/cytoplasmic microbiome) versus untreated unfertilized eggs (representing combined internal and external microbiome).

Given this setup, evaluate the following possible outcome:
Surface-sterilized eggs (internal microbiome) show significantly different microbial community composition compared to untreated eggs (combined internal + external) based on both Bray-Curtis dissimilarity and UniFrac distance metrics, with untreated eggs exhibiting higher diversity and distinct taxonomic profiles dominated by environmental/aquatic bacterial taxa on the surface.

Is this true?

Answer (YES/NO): NO